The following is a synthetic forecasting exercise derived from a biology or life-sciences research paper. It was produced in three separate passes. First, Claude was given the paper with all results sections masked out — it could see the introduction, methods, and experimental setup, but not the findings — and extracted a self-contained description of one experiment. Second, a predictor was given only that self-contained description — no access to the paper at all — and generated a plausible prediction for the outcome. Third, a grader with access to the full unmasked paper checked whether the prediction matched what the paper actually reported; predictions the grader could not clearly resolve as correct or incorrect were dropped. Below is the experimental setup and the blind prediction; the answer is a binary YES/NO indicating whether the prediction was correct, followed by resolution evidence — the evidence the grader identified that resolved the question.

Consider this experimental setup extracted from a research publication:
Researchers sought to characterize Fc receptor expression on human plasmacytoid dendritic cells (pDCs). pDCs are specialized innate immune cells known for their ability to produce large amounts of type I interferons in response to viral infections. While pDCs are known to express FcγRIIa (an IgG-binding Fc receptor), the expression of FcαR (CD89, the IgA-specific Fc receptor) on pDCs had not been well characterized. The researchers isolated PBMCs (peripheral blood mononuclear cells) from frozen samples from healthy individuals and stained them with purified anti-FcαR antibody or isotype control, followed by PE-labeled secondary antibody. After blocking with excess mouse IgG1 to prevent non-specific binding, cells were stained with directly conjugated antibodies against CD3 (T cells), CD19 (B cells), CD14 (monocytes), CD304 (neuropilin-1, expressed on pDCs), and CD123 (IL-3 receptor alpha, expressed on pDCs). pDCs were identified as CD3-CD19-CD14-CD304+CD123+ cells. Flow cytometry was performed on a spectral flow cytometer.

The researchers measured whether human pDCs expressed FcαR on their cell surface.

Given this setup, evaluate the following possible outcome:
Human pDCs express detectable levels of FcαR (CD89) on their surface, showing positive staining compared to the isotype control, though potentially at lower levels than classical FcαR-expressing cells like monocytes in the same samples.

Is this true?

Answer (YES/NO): YES